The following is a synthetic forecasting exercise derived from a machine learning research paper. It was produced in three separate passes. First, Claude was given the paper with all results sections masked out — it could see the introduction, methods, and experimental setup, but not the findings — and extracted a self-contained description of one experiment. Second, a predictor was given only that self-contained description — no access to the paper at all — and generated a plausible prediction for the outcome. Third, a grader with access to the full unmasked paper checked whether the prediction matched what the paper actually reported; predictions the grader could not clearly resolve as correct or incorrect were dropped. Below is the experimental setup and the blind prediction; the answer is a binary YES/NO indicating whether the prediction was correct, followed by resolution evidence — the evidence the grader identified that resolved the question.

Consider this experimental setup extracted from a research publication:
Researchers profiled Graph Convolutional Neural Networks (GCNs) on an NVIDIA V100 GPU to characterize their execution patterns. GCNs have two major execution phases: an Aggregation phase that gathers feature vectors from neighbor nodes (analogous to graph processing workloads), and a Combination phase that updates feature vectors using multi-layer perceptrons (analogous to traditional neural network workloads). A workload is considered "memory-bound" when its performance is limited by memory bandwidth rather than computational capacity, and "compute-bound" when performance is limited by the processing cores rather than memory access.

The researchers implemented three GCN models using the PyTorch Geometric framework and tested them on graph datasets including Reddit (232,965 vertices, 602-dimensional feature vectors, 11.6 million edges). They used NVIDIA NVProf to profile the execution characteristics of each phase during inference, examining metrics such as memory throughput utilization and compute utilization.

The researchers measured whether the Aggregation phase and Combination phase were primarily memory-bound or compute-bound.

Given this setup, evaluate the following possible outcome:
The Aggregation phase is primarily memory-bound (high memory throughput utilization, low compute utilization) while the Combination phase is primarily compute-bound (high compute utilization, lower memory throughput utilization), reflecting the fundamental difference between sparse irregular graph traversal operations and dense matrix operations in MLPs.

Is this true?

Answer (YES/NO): YES